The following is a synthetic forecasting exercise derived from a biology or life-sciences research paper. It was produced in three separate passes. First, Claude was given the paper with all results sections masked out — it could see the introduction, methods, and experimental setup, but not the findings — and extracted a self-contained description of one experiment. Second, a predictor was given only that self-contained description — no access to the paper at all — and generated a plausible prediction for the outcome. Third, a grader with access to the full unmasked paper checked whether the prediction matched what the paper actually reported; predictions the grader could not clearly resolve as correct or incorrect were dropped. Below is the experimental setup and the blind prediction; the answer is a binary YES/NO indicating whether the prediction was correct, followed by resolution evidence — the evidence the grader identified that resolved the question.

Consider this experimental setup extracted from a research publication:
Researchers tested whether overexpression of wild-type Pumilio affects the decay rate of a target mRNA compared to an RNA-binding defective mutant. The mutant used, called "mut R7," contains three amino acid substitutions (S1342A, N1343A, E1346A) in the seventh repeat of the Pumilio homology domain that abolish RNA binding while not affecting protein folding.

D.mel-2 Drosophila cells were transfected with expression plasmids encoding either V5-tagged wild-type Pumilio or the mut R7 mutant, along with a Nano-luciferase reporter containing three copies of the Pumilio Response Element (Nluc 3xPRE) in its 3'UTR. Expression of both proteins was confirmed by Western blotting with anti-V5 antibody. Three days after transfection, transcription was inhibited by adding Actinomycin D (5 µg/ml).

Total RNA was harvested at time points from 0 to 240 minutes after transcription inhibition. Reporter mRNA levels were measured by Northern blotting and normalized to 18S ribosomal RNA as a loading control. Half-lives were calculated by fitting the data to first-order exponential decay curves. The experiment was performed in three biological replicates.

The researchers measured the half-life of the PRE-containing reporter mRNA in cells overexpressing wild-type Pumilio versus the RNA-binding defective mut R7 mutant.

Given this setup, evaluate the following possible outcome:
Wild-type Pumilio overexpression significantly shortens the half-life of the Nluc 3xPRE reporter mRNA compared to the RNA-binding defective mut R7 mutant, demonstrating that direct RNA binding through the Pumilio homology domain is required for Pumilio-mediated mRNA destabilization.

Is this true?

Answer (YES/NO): YES